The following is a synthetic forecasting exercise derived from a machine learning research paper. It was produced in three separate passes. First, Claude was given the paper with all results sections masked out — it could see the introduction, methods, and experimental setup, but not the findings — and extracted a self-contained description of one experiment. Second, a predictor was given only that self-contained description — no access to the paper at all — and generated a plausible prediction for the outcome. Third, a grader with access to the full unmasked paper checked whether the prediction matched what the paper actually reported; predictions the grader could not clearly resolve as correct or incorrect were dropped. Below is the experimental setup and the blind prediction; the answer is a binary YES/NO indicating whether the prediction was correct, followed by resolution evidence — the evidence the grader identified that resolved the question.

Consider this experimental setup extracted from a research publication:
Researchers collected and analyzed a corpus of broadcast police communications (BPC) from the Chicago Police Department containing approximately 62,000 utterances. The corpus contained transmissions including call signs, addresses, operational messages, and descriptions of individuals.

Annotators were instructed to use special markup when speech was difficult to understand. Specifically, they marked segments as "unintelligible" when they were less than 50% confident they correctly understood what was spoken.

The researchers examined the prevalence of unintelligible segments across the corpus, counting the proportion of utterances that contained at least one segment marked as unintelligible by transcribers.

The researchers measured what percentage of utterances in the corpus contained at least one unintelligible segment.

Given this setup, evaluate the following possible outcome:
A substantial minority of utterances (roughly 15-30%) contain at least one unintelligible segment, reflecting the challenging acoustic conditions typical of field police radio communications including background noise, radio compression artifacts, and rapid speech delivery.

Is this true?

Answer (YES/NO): NO